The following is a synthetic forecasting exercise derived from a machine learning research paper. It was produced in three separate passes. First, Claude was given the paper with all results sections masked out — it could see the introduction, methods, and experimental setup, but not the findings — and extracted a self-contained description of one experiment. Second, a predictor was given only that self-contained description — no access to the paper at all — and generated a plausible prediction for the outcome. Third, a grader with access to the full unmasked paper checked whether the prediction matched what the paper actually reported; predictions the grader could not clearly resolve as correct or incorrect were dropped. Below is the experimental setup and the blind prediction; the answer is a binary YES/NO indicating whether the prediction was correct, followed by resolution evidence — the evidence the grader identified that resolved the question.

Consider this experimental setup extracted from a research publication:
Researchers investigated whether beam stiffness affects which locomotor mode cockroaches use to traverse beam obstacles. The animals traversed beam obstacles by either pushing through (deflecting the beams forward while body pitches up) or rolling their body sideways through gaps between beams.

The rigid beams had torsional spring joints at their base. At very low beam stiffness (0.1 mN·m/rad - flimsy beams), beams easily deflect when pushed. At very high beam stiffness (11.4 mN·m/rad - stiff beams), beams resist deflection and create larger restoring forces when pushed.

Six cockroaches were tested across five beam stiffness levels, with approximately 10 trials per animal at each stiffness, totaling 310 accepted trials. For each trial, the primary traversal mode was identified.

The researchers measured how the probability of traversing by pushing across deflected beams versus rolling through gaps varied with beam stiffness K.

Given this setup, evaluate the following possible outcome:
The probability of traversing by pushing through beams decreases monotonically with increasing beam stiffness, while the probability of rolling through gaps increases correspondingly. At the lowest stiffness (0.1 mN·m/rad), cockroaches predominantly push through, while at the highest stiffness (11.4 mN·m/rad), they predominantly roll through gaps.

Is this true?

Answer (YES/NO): YES